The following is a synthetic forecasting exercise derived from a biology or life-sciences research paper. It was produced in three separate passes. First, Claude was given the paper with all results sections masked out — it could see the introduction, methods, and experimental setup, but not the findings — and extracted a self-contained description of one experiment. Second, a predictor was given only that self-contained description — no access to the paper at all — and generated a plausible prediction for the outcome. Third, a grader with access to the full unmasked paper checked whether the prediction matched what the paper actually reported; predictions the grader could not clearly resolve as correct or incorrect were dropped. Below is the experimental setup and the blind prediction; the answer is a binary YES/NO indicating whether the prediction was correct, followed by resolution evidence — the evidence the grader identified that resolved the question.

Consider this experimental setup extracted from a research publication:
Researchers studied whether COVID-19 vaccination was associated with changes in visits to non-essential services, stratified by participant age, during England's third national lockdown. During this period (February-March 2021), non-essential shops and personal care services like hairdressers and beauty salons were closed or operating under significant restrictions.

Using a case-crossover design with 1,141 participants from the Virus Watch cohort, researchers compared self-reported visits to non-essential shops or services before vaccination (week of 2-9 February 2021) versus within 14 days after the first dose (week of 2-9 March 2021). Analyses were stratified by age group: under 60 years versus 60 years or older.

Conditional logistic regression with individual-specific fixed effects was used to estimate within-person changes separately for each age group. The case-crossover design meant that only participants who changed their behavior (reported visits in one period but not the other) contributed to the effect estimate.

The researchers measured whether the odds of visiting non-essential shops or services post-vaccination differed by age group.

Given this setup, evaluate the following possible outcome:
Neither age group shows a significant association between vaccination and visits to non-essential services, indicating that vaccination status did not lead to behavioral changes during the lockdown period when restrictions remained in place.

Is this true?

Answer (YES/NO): NO